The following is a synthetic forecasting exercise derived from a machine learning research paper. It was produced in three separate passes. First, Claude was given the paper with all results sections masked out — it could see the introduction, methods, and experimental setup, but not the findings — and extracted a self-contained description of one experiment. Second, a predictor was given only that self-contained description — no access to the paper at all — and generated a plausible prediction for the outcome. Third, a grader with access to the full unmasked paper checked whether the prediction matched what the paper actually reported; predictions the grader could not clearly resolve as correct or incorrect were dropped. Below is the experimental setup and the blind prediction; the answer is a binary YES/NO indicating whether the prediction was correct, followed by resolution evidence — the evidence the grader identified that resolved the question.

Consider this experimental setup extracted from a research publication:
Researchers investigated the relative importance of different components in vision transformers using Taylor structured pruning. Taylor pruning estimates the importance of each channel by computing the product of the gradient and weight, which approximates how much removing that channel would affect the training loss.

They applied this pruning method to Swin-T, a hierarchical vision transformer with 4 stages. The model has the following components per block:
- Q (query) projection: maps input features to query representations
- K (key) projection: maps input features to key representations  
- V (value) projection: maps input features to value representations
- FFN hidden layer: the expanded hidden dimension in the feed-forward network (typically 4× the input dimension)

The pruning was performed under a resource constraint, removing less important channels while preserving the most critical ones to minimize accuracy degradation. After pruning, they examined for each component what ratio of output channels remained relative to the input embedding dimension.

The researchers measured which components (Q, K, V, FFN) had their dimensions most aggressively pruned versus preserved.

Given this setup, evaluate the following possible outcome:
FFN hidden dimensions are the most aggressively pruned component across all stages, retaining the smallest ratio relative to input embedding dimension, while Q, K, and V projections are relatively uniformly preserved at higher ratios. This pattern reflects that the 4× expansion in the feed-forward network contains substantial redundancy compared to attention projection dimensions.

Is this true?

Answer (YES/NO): NO